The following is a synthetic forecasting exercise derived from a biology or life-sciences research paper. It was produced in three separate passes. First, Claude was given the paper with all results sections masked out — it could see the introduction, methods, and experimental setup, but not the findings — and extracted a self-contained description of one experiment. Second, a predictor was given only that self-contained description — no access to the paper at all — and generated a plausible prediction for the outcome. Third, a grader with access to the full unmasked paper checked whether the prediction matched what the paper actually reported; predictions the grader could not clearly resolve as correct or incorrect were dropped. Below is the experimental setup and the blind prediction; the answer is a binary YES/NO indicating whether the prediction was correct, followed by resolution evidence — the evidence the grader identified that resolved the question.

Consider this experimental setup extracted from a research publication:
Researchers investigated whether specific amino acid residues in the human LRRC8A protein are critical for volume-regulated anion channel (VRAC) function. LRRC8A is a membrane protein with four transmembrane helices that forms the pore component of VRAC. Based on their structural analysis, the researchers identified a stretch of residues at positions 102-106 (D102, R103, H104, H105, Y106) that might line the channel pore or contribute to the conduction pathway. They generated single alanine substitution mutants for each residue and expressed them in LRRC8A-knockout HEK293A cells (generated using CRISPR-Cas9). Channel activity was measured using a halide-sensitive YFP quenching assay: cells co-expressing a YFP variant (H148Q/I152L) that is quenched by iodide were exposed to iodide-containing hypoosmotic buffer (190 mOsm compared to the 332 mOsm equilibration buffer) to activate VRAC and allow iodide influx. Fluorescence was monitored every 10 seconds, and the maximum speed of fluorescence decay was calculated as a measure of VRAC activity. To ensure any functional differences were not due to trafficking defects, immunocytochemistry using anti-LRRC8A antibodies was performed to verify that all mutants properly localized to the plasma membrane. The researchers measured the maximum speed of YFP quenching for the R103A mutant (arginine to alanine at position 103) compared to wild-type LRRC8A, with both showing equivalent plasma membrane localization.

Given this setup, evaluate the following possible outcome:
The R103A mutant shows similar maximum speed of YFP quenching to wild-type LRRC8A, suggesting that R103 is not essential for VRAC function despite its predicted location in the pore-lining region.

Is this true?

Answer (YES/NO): YES